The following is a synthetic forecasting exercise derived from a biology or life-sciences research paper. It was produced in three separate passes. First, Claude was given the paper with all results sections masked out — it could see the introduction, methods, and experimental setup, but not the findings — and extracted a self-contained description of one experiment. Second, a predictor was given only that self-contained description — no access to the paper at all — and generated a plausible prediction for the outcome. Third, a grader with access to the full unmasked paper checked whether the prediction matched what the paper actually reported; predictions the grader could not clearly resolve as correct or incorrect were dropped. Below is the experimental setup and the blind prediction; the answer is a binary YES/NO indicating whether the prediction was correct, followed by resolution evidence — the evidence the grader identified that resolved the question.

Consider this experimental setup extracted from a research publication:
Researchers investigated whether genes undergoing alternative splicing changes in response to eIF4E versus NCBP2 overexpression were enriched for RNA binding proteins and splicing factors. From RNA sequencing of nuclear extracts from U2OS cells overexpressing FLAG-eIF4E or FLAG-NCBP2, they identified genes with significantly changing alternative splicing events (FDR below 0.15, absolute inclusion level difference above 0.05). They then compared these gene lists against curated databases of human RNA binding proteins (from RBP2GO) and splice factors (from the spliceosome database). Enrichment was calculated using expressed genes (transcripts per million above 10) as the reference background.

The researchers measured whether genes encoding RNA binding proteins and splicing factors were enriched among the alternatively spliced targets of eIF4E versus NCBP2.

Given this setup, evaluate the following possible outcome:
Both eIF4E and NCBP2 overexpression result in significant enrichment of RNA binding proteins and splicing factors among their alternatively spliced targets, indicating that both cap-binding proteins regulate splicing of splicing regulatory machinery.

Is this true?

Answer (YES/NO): YES